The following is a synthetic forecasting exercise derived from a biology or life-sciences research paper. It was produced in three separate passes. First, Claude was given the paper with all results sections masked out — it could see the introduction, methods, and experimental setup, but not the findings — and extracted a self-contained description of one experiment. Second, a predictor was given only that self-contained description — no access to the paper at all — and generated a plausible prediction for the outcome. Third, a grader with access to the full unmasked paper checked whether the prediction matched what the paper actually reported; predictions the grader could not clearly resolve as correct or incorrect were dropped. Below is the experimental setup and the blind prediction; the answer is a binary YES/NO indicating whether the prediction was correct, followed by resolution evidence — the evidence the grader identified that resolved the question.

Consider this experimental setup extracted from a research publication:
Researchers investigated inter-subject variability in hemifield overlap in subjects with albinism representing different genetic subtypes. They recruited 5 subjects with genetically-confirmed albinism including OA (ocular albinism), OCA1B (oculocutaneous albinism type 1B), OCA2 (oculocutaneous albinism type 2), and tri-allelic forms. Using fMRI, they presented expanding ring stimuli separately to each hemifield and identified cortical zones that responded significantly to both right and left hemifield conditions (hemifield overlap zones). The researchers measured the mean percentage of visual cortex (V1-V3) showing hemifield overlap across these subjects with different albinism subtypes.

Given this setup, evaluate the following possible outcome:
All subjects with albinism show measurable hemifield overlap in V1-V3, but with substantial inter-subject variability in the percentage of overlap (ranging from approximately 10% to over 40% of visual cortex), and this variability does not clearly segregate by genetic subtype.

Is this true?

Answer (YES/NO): NO